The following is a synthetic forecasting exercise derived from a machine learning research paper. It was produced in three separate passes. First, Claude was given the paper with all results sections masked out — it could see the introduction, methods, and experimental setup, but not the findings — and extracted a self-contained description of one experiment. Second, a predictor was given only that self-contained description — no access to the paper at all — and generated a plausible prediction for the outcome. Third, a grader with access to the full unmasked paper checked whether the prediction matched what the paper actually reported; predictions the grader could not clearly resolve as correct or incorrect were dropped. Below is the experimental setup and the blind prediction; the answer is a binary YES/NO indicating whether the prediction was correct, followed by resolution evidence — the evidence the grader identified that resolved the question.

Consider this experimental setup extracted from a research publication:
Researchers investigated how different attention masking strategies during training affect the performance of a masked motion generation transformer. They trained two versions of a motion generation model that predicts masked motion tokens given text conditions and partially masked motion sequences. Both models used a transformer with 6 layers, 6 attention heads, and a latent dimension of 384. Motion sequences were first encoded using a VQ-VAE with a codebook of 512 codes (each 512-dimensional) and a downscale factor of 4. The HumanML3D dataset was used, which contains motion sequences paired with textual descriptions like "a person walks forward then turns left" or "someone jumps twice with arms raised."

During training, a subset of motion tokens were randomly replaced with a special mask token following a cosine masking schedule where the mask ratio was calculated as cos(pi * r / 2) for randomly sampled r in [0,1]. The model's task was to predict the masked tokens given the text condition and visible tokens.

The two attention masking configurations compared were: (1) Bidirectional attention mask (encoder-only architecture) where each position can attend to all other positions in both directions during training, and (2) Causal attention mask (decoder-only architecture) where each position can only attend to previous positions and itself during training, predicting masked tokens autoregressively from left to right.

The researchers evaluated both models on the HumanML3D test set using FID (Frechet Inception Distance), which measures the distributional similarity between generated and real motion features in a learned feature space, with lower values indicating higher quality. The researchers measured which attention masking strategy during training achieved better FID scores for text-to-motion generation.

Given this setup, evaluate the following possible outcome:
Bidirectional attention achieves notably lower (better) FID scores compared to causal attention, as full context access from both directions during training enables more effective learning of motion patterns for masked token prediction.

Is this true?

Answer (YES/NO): NO